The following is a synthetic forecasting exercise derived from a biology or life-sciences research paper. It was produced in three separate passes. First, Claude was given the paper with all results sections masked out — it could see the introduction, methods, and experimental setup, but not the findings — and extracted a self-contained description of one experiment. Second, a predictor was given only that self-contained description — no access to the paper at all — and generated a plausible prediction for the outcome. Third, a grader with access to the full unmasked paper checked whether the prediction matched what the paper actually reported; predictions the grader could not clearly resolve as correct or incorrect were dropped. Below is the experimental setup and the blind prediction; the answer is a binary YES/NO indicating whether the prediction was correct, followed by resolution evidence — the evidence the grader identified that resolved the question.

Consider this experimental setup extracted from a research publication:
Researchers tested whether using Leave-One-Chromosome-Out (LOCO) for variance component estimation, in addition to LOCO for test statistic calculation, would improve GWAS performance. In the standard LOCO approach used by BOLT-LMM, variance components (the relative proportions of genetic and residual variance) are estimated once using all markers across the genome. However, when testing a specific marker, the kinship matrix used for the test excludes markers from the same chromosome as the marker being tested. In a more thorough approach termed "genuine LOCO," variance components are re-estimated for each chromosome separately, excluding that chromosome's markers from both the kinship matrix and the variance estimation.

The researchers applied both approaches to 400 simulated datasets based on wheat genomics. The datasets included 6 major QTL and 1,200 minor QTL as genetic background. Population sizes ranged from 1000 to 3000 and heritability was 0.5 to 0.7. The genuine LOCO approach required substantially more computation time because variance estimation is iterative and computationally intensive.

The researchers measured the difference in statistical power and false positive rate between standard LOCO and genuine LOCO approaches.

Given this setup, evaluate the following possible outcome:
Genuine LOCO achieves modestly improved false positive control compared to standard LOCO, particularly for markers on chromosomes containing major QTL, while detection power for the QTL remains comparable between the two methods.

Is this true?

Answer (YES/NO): NO